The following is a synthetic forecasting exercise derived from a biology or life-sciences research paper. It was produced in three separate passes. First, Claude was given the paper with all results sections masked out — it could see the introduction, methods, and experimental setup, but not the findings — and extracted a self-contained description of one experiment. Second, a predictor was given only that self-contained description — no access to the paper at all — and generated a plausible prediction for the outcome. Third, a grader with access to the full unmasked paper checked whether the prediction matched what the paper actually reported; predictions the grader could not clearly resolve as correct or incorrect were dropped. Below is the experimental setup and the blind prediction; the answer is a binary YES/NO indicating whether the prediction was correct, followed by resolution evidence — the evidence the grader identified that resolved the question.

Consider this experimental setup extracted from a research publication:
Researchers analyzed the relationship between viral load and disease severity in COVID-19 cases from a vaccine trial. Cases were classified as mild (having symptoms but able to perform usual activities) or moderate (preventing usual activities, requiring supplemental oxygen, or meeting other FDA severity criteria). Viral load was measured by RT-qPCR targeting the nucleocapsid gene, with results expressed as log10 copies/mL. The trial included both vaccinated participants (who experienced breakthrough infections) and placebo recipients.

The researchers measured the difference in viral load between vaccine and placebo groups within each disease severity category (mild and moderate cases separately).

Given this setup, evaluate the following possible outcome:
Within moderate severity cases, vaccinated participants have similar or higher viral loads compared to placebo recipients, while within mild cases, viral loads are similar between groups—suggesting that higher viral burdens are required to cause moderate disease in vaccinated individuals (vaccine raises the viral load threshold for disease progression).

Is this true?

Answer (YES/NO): NO